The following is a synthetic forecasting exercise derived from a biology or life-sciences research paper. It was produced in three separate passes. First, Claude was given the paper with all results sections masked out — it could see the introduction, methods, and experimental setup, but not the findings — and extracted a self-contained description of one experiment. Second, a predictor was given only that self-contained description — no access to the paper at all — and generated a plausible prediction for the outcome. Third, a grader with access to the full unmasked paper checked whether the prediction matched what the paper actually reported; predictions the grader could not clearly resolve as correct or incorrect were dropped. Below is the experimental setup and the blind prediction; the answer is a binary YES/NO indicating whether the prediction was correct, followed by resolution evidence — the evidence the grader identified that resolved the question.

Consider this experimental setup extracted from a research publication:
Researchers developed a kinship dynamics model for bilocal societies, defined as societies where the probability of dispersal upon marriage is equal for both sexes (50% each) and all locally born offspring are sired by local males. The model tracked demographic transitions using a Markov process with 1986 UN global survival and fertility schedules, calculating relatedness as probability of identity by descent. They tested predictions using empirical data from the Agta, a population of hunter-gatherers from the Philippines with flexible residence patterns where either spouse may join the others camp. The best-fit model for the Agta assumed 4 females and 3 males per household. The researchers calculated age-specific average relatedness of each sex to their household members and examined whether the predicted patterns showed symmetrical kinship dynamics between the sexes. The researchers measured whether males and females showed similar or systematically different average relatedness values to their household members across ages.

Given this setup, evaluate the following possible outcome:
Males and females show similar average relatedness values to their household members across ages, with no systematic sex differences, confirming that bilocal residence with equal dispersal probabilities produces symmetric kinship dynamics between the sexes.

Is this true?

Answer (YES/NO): YES